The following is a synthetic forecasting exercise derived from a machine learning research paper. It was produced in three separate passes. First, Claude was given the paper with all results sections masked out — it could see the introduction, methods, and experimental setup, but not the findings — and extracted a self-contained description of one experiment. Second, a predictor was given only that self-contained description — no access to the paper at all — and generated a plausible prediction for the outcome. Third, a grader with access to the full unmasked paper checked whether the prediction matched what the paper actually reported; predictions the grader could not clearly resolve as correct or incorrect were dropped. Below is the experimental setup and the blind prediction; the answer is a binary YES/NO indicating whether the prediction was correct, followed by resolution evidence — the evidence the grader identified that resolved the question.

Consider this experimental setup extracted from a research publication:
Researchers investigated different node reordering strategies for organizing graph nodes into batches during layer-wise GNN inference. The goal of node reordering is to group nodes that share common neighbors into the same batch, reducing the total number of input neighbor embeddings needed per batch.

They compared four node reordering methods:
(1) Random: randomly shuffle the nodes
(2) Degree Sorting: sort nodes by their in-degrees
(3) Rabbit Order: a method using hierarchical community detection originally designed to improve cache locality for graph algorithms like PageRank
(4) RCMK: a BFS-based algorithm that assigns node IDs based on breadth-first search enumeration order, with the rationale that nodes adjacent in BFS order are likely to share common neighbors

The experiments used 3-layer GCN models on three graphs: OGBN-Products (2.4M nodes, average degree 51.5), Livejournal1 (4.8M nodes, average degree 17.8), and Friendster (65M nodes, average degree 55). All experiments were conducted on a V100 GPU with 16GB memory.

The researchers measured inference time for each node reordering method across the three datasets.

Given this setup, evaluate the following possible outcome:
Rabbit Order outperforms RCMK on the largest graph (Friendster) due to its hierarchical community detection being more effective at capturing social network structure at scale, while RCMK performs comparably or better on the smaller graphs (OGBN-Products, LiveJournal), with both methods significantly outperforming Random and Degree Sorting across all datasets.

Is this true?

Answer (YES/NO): NO